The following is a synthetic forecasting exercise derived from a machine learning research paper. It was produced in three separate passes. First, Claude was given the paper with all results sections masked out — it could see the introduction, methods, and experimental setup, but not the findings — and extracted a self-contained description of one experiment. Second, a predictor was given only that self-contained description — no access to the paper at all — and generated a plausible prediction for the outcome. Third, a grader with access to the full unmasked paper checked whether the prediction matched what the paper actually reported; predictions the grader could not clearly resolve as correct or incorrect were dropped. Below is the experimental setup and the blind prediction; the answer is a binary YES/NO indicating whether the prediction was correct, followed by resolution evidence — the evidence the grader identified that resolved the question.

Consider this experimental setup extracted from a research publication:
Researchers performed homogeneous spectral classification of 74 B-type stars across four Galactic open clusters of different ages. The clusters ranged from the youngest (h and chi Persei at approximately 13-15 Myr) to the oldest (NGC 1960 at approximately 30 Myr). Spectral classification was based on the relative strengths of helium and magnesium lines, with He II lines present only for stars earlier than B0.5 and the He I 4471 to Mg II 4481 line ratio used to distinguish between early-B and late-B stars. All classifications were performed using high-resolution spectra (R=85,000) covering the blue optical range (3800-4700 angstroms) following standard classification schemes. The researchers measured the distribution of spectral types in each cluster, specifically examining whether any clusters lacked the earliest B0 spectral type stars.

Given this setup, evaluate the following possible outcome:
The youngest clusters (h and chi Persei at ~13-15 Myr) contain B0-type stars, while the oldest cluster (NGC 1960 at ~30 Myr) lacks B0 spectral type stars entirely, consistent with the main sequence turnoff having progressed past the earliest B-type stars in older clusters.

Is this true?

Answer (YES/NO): YES